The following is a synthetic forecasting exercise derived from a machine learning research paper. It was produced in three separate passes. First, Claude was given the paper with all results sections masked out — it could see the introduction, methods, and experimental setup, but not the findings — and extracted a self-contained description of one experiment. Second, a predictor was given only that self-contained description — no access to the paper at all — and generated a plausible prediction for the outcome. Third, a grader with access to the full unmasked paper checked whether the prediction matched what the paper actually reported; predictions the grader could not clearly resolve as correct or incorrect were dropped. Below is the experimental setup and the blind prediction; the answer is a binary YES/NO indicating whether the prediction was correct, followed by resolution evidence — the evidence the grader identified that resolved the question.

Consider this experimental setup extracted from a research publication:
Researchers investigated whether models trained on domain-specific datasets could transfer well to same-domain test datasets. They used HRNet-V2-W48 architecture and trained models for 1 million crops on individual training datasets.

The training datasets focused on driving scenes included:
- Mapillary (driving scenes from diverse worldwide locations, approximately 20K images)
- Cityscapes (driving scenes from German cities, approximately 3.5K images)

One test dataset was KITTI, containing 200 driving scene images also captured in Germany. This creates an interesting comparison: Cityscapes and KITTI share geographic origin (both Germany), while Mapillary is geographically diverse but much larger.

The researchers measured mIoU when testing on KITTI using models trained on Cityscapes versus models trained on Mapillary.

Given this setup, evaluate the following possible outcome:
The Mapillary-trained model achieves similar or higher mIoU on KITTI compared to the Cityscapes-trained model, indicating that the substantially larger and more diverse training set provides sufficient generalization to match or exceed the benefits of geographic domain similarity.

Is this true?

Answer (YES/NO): YES